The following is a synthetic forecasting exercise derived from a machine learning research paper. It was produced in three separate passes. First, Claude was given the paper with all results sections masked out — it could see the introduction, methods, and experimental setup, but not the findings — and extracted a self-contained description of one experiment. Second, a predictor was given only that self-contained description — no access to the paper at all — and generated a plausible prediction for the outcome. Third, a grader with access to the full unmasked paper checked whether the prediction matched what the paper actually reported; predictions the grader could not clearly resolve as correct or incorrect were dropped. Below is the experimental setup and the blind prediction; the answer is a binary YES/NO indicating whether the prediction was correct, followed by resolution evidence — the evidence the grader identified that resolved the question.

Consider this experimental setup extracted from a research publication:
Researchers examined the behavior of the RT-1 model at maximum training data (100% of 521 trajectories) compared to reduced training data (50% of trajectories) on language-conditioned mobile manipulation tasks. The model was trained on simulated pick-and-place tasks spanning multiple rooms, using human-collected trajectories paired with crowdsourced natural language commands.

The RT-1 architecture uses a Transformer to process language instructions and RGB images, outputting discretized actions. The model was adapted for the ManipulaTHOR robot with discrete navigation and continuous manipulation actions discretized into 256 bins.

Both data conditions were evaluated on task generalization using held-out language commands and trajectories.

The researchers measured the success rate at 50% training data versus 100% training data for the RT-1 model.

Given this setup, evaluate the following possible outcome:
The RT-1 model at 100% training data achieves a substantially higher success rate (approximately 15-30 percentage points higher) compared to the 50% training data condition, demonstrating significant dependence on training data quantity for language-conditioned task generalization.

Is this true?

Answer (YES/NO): NO